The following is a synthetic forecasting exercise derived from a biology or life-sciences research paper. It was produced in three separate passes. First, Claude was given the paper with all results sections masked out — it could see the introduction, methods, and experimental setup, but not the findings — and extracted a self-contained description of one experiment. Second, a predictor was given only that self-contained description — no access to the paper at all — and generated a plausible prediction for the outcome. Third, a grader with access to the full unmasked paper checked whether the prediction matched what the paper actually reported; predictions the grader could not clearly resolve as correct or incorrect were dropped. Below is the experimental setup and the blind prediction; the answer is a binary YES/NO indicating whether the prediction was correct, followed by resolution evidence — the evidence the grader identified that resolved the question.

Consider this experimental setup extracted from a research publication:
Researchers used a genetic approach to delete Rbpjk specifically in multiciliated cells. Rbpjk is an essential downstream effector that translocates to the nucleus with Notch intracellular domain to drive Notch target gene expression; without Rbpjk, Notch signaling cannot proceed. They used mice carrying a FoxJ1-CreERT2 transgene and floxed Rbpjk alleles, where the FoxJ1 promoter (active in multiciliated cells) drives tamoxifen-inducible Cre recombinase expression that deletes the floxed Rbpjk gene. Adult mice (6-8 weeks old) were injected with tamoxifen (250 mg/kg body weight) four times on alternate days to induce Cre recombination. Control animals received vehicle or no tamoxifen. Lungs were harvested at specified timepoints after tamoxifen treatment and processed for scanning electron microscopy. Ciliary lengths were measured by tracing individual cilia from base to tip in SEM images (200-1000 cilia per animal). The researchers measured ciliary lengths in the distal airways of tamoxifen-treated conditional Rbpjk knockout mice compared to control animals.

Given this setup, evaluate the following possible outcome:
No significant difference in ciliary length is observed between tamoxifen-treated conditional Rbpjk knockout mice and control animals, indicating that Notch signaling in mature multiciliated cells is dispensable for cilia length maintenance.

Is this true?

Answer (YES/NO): NO